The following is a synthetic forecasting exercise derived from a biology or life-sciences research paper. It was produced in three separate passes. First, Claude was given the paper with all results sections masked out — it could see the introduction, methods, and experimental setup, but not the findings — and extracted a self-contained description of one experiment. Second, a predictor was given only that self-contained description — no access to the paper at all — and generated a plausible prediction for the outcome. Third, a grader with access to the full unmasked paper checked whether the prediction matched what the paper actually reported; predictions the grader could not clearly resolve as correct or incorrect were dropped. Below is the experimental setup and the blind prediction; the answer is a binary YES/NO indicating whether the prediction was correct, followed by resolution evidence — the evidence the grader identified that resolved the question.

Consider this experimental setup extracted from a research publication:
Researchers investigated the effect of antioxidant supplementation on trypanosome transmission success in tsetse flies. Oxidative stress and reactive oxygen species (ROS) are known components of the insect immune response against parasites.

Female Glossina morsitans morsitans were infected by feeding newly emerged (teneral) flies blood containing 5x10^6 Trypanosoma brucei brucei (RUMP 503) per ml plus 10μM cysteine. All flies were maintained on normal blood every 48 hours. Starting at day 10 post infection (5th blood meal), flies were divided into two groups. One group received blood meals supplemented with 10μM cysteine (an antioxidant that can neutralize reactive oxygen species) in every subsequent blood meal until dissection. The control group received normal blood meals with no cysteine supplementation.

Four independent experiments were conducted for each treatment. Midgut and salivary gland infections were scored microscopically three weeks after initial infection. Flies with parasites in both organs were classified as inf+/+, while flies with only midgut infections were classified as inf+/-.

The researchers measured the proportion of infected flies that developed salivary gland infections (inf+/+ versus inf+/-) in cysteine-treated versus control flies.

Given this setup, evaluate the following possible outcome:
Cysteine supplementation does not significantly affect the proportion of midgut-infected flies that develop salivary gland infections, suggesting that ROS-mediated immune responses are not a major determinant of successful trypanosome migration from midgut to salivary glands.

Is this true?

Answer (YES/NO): NO